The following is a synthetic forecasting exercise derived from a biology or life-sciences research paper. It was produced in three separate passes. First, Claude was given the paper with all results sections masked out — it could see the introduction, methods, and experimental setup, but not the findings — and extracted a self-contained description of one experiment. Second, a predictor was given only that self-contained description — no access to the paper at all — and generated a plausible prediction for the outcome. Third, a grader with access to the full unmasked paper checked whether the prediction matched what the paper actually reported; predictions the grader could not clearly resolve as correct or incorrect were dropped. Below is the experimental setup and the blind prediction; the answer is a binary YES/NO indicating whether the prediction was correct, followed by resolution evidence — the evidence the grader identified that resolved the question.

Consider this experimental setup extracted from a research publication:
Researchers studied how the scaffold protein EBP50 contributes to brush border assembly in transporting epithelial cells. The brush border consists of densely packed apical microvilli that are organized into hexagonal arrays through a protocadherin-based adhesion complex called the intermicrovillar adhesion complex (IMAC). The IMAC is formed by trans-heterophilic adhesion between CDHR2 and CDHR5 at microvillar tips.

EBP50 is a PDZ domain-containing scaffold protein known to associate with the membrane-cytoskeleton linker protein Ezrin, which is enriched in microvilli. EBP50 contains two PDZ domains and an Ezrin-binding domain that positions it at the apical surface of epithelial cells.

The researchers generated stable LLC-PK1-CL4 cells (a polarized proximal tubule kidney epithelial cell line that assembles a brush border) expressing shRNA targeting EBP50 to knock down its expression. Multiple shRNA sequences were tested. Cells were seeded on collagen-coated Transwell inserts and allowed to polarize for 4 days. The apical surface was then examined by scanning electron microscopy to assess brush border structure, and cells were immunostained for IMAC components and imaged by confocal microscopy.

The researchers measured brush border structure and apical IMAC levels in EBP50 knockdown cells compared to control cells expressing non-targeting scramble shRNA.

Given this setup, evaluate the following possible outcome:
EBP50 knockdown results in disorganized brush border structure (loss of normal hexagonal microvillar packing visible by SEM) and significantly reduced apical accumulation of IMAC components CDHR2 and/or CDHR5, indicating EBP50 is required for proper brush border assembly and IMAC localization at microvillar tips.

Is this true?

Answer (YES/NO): YES